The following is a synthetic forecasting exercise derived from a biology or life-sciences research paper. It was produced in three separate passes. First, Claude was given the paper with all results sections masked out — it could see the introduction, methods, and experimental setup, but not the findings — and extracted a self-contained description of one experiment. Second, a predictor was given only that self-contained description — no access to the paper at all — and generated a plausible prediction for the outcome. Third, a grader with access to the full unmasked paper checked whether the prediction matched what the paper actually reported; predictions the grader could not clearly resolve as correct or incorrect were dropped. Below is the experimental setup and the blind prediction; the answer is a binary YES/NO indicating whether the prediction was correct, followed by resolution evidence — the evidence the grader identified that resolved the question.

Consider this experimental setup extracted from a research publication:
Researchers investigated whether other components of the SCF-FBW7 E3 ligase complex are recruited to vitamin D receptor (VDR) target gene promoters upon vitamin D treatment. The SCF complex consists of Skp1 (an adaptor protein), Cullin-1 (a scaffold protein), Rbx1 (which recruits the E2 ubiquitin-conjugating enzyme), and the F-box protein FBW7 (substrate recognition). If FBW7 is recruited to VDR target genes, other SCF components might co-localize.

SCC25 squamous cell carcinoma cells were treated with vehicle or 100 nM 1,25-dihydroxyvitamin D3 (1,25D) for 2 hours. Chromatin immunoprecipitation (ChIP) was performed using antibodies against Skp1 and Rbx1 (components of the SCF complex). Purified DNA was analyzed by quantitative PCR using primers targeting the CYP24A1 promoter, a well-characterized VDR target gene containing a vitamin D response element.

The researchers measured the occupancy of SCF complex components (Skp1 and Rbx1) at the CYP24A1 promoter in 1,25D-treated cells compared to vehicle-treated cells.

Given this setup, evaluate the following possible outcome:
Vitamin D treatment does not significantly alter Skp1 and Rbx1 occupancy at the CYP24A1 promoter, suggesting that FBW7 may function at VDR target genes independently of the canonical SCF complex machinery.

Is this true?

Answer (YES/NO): NO